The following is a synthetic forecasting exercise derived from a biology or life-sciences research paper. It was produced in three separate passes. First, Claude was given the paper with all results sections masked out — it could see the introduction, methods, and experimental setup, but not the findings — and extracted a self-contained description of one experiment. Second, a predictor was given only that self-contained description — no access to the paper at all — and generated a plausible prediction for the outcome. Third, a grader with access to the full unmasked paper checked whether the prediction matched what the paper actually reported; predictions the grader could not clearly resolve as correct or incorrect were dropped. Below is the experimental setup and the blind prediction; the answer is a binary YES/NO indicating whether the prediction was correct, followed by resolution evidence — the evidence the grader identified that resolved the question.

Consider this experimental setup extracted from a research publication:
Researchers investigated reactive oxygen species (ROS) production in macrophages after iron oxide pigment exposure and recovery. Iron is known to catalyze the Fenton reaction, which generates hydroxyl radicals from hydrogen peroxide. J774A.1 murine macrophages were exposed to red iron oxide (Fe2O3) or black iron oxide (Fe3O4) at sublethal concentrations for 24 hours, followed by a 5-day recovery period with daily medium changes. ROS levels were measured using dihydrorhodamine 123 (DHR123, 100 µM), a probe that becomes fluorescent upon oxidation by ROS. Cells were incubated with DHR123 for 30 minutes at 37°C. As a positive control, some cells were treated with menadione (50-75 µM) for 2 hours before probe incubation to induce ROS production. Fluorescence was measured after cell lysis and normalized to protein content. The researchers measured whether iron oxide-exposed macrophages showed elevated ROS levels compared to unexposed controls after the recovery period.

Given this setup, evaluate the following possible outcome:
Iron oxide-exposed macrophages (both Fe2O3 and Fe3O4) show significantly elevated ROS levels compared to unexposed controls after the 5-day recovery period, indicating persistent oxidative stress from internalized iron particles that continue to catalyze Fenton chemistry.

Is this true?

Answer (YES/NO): NO